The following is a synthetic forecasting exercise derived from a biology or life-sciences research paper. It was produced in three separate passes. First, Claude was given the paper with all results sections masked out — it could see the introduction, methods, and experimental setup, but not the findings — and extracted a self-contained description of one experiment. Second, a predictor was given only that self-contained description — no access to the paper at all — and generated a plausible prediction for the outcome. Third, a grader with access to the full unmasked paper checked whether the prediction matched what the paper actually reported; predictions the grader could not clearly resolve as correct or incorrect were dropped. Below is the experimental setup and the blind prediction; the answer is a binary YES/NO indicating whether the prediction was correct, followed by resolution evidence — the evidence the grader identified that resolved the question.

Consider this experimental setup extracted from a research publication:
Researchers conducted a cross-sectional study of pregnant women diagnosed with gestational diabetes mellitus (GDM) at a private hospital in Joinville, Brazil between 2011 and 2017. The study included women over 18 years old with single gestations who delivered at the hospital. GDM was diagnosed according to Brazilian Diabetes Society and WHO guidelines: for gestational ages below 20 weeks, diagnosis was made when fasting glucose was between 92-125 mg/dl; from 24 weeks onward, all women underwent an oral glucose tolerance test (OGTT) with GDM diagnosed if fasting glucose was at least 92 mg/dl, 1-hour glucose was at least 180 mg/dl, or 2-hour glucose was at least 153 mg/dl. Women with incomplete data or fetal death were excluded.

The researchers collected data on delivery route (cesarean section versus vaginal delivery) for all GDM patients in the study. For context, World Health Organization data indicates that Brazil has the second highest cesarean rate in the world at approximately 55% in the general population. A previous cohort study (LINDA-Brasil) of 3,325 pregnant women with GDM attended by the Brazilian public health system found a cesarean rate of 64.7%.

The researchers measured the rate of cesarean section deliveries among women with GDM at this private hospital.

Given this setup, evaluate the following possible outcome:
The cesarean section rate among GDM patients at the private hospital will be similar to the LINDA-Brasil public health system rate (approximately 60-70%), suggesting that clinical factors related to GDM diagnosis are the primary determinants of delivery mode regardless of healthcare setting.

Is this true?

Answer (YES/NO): NO